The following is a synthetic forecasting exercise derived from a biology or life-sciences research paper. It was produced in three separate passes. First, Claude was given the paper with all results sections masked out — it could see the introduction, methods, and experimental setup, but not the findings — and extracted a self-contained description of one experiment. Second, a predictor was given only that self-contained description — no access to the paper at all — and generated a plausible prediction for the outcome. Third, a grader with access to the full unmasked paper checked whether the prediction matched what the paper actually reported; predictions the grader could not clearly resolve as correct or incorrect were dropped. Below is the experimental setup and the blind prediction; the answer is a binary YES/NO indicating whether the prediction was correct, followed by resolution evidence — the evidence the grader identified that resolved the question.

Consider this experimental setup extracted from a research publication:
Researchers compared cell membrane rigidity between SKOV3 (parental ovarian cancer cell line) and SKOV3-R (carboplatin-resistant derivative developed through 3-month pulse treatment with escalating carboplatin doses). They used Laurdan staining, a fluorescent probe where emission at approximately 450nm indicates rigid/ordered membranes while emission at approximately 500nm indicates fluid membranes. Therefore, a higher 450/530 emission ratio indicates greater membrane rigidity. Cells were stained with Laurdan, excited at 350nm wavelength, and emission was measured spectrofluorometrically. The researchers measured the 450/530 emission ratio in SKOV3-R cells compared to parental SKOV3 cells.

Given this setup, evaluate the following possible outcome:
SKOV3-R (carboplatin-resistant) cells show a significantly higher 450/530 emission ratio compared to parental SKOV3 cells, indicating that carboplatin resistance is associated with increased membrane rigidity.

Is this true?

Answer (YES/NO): YES